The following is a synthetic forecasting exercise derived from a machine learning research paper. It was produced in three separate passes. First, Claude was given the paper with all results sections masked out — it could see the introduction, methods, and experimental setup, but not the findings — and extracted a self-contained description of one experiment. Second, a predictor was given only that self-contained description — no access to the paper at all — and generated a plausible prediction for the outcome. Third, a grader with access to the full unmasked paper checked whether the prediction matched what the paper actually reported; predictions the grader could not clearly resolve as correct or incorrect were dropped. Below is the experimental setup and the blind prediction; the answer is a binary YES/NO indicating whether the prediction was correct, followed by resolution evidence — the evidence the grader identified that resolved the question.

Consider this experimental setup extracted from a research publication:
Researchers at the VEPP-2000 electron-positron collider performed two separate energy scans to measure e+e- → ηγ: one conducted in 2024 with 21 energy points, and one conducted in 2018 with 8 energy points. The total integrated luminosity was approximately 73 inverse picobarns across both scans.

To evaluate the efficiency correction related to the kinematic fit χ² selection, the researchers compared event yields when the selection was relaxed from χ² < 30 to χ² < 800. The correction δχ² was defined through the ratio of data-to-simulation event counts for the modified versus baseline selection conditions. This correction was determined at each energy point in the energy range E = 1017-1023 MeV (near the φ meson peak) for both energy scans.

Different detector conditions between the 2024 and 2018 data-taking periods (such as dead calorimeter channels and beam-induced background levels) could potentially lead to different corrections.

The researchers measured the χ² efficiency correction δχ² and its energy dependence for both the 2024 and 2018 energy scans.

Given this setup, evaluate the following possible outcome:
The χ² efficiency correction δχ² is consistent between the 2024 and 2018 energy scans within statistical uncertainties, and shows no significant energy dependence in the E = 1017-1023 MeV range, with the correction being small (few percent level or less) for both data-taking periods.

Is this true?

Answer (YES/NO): NO